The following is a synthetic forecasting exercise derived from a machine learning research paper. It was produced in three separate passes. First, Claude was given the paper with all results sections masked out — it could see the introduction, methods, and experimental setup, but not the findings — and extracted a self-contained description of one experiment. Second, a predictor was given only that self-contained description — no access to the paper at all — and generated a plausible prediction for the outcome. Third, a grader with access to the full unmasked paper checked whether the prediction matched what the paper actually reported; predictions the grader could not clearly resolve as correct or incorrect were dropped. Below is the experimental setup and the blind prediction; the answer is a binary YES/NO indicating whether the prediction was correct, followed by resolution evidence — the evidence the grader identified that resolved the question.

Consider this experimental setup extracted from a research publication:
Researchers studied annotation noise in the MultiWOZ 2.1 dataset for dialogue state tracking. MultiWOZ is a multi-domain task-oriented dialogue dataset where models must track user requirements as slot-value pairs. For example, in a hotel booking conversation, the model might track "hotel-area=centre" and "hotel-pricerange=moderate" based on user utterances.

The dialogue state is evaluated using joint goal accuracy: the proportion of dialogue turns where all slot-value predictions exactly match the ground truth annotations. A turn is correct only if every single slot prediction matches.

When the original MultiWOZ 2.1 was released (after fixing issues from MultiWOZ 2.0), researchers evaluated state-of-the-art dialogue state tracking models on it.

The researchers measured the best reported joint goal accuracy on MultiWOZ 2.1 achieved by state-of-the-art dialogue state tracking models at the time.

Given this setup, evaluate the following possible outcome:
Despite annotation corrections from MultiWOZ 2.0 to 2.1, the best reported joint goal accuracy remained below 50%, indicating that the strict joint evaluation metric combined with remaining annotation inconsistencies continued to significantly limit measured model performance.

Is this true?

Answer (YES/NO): NO